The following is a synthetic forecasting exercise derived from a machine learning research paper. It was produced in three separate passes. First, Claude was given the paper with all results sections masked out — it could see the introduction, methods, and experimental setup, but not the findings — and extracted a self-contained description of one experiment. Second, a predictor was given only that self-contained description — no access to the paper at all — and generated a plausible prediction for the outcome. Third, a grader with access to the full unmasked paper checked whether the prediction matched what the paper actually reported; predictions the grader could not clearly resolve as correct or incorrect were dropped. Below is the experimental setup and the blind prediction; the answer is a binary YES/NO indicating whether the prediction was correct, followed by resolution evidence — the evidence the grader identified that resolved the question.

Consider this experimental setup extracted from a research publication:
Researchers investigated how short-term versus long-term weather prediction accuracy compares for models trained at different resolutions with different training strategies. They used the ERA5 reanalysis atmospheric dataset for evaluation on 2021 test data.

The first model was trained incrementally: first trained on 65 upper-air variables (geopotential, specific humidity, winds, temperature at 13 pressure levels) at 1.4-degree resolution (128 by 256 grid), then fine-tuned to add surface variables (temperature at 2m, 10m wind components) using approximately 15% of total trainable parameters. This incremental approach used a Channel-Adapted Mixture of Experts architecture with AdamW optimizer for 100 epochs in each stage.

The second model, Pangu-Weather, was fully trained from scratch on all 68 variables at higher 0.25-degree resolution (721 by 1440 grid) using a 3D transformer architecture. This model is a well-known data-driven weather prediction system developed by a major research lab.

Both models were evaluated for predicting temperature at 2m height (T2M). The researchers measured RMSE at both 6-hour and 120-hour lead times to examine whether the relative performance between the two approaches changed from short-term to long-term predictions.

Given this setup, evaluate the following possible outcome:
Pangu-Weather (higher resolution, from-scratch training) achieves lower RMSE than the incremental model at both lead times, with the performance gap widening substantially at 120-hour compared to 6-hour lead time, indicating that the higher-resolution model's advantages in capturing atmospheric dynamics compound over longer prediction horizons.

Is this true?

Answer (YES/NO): NO